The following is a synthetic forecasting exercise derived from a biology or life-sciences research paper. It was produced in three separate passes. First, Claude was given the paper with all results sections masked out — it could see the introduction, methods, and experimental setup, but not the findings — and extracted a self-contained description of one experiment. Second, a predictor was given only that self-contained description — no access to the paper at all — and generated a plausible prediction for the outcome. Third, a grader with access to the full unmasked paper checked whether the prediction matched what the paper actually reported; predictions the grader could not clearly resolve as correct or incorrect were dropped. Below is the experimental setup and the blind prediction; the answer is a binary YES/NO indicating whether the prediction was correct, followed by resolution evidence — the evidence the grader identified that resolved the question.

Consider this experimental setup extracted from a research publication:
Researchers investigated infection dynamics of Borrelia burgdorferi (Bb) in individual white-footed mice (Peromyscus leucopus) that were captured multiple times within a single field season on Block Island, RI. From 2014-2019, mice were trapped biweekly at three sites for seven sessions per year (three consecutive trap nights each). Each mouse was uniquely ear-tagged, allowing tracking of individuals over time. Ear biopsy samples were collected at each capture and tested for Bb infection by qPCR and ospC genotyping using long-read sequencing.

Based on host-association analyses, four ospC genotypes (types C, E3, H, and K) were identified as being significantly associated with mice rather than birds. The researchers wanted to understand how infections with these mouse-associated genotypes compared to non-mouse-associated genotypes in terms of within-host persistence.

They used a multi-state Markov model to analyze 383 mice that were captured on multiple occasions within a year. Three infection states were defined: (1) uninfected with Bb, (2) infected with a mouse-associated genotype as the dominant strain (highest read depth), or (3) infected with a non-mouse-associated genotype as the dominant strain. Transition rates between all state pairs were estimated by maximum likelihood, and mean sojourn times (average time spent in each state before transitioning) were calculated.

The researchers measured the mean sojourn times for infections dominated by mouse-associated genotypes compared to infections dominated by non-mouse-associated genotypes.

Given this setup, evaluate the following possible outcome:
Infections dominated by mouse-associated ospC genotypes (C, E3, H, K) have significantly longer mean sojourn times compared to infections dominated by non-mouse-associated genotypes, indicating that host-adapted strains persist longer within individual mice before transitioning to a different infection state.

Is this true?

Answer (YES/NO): YES